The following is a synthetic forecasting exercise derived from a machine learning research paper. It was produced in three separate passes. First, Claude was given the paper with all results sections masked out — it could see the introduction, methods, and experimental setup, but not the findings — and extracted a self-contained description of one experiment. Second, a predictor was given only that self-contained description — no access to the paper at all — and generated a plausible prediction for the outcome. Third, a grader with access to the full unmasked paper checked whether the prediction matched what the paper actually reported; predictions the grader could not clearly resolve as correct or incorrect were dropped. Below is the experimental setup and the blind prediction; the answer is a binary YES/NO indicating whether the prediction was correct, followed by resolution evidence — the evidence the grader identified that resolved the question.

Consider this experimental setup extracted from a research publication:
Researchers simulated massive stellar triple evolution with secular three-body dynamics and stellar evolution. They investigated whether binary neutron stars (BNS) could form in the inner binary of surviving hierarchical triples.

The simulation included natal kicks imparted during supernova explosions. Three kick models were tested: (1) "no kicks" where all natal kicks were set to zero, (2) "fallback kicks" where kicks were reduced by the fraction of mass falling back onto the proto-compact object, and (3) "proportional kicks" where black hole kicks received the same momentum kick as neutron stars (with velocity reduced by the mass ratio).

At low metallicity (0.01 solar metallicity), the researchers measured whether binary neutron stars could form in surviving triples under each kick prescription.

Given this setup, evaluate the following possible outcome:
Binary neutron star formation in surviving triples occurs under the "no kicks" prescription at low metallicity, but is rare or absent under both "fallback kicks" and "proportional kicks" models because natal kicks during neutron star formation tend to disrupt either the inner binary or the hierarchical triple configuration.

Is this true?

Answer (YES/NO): YES